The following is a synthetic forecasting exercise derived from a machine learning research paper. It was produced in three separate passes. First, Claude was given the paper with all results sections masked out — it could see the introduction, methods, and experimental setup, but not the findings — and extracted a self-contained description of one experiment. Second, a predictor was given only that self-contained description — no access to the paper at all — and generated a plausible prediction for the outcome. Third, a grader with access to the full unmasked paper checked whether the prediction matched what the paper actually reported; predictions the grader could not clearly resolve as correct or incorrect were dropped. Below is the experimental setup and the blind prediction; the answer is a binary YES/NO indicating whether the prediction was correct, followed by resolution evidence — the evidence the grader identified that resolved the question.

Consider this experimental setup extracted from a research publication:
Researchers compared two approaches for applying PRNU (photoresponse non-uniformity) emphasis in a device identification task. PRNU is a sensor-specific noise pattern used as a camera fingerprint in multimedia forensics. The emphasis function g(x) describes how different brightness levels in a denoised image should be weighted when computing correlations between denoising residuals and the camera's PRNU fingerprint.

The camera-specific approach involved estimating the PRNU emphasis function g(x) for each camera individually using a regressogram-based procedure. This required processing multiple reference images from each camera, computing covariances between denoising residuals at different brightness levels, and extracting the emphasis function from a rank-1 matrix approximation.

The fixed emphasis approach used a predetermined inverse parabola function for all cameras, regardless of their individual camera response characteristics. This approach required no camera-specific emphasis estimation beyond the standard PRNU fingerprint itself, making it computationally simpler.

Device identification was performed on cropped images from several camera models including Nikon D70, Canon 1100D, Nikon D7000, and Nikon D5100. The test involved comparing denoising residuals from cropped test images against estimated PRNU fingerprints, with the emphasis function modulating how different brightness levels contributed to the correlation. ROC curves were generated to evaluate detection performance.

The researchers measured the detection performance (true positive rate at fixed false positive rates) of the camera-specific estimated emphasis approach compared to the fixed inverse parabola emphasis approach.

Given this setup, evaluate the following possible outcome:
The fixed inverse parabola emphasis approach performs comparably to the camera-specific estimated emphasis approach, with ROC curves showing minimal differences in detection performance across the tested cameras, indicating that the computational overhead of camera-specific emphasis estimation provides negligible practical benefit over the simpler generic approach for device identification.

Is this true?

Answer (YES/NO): NO